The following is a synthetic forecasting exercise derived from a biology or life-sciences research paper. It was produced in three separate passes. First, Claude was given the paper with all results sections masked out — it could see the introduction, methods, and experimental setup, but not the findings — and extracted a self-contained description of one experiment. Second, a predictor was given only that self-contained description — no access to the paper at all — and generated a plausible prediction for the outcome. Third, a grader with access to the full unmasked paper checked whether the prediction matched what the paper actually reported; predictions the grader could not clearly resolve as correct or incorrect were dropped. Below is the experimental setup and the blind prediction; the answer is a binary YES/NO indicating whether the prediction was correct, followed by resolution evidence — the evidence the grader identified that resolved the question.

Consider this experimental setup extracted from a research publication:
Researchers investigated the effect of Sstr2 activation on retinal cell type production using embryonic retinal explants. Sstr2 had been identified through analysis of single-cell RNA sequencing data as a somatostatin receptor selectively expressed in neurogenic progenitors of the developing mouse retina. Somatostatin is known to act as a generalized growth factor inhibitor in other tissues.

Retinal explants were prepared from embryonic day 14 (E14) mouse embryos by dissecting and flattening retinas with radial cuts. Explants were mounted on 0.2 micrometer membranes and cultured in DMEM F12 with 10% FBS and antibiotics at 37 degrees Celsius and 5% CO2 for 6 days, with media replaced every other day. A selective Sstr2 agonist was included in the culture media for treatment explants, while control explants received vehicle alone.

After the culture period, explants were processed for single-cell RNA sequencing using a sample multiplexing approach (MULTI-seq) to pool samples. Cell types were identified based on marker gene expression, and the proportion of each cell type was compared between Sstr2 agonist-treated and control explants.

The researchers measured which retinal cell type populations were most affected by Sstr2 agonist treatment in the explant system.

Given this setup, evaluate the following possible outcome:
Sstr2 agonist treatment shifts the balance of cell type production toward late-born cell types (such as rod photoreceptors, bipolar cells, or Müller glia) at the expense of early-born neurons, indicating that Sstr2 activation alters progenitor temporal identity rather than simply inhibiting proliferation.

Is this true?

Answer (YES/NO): NO